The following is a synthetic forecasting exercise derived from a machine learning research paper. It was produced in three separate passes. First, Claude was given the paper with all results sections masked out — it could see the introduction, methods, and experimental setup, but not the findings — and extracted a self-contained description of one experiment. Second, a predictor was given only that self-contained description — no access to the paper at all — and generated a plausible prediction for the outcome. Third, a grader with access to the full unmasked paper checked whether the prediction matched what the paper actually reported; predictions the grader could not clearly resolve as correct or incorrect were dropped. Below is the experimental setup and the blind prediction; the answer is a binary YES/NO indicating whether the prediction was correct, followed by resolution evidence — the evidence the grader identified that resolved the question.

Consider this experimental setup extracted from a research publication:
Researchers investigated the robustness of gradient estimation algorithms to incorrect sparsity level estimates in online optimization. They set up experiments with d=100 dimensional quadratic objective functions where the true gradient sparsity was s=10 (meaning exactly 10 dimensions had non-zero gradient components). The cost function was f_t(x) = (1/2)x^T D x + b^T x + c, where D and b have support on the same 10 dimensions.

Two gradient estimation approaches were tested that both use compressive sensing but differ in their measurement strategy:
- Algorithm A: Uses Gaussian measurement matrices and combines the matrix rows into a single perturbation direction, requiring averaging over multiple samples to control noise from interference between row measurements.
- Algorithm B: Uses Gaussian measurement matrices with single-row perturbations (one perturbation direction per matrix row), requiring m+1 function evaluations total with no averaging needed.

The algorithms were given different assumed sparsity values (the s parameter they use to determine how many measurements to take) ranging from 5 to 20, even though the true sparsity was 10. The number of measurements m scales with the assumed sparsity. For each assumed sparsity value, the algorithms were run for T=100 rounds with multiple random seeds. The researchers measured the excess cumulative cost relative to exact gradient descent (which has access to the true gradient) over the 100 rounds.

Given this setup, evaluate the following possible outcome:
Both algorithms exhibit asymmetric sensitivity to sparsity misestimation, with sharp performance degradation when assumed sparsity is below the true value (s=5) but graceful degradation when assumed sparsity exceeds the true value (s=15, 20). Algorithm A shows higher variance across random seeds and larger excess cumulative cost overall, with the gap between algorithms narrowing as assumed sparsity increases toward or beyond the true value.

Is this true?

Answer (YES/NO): NO